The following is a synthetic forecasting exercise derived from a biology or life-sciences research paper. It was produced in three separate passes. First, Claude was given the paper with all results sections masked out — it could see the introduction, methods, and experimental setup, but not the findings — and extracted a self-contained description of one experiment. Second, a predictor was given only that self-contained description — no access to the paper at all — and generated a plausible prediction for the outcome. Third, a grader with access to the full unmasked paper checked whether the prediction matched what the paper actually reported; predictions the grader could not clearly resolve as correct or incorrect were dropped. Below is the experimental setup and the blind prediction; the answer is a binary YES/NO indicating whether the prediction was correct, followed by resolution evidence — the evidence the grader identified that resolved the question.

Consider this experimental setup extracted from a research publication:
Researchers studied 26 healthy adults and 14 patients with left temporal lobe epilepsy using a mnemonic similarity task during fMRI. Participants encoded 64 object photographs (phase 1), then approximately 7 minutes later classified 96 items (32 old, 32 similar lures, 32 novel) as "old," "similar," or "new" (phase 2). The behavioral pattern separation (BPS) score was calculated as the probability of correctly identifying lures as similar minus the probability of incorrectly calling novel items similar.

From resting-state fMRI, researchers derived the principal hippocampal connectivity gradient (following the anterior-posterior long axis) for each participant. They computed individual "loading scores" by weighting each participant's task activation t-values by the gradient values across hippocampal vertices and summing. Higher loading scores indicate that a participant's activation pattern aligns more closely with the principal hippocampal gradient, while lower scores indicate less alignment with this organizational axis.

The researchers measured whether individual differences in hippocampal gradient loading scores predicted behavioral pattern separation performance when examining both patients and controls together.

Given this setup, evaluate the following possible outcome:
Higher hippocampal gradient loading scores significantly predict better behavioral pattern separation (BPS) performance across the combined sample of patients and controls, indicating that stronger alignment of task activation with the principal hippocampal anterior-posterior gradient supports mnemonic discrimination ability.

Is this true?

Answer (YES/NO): YES